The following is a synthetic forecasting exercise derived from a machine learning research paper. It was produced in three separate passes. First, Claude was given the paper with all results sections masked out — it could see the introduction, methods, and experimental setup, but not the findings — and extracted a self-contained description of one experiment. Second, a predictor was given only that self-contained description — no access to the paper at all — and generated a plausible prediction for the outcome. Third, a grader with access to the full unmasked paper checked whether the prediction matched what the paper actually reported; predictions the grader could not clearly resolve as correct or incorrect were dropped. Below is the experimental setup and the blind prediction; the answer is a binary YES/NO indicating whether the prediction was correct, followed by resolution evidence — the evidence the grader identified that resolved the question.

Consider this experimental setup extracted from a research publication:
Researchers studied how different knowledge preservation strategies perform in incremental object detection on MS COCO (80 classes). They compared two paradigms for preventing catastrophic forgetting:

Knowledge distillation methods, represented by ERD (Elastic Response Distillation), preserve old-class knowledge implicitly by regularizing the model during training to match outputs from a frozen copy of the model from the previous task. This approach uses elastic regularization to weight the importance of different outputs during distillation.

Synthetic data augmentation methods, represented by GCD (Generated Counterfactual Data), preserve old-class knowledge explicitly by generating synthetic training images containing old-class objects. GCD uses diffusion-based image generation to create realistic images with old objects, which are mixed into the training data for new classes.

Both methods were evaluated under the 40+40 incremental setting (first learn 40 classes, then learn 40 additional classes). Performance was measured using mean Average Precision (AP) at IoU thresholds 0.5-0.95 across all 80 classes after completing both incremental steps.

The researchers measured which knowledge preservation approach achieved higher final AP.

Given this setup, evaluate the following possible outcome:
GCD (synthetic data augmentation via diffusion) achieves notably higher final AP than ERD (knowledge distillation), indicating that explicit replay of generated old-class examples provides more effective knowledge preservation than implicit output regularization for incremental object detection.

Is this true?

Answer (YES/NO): YES